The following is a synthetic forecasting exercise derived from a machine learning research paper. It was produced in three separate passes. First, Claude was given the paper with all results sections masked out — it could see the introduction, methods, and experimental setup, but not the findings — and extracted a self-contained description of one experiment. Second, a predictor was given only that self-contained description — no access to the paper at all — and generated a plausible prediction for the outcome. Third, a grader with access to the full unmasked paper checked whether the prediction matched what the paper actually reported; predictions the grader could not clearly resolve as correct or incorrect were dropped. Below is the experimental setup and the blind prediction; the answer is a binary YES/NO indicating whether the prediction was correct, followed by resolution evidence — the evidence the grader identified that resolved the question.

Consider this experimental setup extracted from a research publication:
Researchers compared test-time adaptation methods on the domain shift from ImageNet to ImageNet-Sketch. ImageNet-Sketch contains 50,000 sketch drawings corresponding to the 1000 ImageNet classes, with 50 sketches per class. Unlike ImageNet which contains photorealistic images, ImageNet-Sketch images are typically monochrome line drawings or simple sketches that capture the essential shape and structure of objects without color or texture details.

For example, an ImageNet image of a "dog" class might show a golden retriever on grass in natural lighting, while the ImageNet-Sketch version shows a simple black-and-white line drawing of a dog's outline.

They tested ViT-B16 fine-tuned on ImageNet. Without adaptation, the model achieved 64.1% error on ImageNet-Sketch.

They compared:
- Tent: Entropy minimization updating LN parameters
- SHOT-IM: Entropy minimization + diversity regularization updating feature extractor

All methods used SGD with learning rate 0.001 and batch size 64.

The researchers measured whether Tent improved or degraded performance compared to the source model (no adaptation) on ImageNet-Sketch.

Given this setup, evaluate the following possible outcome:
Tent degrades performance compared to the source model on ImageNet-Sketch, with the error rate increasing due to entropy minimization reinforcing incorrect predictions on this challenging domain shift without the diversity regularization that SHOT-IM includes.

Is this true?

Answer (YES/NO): YES